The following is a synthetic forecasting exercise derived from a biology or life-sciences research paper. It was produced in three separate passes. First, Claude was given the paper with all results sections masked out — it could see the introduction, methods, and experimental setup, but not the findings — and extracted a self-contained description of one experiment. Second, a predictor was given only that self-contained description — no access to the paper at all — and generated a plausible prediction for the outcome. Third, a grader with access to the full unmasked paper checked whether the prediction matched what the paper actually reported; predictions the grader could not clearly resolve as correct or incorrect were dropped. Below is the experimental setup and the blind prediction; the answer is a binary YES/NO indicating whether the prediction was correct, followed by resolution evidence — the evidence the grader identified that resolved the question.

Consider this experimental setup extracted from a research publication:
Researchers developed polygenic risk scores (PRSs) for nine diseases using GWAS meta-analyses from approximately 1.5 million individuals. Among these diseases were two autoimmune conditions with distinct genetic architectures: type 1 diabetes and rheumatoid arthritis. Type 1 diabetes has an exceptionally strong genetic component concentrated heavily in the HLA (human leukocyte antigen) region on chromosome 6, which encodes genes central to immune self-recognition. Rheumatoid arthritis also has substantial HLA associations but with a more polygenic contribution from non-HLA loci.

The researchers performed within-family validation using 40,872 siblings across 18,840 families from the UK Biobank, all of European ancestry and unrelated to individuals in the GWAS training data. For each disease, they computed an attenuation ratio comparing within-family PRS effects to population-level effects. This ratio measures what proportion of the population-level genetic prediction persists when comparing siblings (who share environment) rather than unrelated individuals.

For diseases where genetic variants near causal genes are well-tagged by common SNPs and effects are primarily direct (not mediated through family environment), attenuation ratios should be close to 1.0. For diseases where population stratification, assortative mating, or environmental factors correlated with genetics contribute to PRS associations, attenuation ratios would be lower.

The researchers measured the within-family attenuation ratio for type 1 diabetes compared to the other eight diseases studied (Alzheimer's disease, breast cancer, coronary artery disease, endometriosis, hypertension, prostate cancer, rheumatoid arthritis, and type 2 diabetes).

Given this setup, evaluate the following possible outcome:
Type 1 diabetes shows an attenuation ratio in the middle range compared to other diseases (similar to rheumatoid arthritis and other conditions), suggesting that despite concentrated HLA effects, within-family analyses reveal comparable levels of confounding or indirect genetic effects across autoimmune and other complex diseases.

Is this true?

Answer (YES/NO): NO